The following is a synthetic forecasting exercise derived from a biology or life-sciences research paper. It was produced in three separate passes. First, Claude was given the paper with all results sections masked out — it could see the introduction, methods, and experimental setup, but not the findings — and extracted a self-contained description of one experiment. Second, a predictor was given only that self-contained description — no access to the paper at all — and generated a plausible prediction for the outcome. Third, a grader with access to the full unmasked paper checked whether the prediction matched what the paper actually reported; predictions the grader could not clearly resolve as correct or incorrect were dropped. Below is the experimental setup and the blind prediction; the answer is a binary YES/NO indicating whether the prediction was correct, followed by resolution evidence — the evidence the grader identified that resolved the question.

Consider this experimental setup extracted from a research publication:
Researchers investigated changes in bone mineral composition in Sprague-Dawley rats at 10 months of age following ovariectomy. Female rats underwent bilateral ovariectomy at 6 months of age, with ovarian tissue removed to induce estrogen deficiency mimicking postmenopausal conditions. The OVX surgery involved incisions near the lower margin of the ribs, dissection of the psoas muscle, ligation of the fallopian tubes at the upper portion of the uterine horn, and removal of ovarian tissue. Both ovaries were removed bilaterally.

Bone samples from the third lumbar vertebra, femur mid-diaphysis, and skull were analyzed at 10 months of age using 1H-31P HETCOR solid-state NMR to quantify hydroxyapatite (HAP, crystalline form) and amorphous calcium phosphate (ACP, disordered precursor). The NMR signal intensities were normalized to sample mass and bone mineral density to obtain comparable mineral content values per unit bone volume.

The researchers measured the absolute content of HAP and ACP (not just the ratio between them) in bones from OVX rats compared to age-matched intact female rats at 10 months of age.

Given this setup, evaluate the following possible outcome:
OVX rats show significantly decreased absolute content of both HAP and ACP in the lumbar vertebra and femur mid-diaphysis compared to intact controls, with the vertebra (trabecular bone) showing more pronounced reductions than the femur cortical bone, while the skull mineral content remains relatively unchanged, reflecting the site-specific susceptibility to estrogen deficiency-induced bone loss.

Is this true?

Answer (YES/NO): NO